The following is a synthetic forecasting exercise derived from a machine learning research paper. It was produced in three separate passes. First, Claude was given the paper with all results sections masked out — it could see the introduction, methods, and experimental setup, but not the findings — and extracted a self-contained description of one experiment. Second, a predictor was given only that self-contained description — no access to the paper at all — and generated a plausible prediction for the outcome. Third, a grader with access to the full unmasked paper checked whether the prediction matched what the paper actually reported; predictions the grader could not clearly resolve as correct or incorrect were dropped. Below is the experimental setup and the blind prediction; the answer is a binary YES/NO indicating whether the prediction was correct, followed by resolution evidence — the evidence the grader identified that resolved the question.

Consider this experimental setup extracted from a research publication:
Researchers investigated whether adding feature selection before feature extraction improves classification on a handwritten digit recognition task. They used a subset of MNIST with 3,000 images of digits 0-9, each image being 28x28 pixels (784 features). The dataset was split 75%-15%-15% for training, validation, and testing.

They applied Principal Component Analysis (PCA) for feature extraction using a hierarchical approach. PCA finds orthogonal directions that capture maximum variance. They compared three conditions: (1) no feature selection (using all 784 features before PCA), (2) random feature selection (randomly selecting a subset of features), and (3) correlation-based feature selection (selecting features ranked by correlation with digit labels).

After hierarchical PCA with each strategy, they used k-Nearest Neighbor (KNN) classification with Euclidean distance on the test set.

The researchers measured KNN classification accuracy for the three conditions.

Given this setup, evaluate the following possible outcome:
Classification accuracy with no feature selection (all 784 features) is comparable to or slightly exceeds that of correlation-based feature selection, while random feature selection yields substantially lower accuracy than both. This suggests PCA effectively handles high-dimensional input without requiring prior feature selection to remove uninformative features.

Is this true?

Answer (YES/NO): YES